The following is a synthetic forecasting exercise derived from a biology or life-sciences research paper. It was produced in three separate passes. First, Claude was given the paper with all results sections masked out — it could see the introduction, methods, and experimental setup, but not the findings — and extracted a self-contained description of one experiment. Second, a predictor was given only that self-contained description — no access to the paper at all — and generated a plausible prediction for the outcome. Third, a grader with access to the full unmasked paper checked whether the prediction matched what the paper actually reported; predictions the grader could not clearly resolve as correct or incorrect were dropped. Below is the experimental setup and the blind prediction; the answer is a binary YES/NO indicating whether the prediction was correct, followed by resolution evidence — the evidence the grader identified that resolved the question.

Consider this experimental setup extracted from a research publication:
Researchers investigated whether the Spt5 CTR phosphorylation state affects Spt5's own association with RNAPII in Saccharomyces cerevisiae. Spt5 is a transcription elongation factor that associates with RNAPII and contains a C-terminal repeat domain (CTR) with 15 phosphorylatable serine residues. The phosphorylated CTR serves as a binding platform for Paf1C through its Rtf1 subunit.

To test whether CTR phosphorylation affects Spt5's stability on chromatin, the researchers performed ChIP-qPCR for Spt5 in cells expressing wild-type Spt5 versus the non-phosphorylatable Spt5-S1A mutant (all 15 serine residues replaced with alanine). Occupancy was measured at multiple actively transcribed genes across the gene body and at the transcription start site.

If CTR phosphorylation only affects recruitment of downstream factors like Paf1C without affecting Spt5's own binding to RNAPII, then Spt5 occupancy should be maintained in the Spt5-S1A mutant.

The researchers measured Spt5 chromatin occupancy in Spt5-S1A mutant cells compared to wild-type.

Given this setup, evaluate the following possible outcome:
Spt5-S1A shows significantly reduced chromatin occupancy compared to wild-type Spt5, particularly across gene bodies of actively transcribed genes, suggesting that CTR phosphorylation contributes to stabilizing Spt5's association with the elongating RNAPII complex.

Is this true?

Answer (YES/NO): NO